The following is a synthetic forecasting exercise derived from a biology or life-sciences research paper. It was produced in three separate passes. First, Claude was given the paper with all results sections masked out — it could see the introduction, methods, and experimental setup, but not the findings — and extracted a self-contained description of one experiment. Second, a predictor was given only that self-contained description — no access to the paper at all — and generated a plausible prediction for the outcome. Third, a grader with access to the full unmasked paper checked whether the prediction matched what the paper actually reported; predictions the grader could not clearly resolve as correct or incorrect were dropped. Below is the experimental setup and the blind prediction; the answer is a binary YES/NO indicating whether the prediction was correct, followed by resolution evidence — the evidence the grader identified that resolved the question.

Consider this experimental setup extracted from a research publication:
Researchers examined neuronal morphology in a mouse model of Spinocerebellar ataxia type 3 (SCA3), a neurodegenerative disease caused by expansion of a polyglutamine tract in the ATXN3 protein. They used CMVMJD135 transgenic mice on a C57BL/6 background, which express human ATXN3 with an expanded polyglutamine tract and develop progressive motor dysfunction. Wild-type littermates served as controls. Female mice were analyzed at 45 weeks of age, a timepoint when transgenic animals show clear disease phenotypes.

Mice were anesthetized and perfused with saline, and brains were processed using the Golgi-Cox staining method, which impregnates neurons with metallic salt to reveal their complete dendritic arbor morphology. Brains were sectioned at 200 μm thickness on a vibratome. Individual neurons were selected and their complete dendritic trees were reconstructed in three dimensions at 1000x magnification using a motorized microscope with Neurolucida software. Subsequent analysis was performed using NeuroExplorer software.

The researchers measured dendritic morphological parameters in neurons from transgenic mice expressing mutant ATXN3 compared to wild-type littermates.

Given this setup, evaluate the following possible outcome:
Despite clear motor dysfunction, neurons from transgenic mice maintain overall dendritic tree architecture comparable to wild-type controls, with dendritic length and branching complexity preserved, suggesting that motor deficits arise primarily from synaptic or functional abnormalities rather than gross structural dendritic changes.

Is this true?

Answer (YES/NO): NO